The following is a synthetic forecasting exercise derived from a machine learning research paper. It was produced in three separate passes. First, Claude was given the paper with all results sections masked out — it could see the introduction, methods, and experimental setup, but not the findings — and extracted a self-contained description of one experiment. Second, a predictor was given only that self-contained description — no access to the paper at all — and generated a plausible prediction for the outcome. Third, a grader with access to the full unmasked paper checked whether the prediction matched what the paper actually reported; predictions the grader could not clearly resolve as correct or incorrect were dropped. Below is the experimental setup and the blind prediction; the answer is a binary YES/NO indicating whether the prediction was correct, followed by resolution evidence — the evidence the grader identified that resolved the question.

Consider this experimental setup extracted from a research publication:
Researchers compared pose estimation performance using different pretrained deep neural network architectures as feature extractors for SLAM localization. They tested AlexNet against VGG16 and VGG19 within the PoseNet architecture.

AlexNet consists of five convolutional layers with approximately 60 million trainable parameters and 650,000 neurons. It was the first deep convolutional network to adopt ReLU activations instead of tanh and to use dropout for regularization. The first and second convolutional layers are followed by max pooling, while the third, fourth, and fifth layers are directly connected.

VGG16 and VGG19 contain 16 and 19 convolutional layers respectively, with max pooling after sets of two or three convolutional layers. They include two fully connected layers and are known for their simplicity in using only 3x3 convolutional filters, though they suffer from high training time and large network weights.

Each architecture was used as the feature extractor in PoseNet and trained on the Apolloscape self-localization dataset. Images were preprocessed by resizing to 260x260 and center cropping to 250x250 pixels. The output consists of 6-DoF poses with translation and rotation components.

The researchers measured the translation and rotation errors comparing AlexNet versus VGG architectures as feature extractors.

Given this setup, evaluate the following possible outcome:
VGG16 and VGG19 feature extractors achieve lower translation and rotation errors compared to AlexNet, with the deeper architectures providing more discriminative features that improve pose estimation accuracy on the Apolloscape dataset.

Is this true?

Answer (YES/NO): YES